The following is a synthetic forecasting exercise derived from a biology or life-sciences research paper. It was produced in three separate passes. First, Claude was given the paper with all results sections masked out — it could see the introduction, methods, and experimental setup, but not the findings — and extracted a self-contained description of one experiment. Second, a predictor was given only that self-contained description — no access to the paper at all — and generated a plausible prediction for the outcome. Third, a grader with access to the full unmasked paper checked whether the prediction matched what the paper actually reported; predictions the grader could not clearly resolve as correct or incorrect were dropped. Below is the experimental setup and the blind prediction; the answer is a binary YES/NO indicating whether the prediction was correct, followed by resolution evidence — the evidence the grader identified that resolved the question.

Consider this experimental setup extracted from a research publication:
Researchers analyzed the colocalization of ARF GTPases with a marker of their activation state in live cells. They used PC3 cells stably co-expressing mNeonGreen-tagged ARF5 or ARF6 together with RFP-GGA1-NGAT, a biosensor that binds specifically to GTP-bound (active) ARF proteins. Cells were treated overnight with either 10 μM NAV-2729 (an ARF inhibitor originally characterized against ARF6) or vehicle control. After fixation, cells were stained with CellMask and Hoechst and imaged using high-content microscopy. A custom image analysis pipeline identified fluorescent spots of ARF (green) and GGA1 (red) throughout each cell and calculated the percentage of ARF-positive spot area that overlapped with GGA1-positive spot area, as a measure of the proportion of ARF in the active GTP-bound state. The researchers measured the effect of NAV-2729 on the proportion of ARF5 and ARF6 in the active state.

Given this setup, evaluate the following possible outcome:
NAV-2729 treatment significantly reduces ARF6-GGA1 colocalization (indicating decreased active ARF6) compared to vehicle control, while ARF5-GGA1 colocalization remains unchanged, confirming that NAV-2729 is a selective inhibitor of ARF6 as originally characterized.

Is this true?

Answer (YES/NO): NO